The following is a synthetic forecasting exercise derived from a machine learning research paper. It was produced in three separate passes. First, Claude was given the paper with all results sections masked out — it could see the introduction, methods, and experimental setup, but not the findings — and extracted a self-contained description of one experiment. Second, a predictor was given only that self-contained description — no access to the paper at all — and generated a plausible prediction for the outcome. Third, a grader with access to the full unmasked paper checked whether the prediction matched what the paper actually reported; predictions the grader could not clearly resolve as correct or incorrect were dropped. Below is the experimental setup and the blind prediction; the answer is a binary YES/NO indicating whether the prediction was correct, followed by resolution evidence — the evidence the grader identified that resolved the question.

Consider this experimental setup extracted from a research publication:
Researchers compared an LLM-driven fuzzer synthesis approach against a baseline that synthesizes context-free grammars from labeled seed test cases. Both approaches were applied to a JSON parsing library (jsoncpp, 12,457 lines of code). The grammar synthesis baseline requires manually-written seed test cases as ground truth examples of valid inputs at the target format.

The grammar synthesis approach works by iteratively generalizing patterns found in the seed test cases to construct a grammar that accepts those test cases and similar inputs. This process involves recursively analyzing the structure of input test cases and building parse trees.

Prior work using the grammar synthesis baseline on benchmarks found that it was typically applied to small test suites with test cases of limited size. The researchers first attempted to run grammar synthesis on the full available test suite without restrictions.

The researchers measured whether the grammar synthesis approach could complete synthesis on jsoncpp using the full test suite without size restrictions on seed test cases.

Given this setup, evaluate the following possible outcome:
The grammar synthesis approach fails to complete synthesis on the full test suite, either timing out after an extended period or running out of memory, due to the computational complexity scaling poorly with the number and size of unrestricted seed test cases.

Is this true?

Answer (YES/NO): YES